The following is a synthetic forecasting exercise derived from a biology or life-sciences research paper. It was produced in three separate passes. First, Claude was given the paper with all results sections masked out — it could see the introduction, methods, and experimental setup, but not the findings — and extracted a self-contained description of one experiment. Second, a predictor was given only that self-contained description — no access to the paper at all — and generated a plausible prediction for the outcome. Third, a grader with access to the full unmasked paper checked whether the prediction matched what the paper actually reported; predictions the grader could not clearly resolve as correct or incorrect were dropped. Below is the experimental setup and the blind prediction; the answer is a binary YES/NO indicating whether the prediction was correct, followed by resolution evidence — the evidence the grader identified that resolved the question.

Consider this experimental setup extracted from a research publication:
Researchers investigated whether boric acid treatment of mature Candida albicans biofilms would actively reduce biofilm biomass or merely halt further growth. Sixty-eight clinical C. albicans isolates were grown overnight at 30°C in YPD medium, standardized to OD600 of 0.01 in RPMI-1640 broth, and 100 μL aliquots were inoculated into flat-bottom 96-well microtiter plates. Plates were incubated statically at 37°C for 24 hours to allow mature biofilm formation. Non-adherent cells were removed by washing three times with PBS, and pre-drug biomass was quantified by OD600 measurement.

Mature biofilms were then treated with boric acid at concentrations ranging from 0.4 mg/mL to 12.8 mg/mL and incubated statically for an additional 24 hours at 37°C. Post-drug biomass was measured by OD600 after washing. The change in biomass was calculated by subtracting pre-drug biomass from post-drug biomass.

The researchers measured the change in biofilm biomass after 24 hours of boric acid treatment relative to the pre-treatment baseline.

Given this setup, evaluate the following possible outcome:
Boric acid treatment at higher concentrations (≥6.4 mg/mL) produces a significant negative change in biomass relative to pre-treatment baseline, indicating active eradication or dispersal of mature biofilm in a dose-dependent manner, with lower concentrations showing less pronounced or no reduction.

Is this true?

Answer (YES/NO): YES